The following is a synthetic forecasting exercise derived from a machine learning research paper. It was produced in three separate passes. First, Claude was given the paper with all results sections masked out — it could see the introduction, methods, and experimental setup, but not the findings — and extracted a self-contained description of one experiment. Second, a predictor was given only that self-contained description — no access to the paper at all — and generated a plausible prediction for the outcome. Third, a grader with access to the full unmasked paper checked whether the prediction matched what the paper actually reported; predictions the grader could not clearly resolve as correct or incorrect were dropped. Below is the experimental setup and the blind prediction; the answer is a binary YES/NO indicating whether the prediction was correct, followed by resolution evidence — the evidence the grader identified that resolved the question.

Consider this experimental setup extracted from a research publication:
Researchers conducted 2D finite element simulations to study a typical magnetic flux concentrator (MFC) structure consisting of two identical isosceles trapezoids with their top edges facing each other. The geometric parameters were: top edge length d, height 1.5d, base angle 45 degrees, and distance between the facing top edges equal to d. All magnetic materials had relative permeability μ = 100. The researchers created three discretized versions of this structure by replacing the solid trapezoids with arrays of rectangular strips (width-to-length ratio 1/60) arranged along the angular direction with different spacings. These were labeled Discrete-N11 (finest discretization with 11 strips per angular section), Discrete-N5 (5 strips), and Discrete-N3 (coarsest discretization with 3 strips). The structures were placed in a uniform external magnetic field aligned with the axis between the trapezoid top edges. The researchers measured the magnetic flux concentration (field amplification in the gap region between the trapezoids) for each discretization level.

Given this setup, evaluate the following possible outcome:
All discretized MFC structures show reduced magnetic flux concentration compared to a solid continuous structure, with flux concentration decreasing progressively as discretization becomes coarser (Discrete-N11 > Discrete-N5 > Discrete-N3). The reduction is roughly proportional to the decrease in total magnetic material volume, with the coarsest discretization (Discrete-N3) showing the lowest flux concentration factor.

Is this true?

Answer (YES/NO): NO